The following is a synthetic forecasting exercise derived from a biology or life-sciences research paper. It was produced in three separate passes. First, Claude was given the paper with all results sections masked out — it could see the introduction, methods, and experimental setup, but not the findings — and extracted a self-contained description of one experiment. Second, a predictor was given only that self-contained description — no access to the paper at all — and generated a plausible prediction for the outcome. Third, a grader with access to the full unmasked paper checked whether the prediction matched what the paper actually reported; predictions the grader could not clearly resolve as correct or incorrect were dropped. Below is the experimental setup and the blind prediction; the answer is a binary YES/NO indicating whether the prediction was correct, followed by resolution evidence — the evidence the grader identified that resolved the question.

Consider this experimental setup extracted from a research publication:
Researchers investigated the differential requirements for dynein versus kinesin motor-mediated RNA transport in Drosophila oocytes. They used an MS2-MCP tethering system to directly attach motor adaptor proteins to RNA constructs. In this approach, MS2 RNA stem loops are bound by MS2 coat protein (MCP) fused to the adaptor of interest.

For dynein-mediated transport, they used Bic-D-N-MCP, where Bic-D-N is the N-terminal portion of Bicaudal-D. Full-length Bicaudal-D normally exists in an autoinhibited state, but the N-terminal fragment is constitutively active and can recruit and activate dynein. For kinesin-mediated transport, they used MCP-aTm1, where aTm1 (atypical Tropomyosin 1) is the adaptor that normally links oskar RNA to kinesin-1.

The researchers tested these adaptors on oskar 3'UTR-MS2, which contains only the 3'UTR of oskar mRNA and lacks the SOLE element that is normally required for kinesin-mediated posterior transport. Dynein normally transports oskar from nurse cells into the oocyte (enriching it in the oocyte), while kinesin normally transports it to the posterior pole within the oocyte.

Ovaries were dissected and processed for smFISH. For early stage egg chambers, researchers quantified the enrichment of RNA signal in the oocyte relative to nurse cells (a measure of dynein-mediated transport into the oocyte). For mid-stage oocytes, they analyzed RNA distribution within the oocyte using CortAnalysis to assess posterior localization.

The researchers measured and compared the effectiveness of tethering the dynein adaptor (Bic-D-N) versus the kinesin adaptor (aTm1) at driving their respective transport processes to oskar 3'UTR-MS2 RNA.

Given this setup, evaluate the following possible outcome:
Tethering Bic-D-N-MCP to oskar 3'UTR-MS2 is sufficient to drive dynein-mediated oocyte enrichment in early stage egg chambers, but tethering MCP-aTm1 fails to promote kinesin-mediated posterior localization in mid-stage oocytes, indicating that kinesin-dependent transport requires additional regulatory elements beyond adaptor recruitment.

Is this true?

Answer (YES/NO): NO